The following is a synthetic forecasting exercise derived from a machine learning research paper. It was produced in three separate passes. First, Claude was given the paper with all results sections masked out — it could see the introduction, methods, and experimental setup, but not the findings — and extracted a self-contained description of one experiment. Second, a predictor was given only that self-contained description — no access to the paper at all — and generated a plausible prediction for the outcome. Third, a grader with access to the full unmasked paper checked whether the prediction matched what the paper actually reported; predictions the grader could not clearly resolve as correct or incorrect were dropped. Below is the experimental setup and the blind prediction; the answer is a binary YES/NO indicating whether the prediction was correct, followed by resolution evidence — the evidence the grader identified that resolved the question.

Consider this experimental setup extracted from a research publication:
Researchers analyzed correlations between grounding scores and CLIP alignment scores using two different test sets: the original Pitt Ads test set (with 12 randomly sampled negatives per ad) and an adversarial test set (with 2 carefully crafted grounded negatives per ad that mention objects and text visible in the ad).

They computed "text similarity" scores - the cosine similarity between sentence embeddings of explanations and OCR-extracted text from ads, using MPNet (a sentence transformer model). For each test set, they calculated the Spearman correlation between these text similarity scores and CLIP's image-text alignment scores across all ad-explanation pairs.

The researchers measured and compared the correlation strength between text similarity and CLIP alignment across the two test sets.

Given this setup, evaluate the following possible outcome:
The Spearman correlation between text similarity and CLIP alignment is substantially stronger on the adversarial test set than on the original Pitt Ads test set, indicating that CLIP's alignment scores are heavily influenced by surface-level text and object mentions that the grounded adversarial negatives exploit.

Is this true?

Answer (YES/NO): NO